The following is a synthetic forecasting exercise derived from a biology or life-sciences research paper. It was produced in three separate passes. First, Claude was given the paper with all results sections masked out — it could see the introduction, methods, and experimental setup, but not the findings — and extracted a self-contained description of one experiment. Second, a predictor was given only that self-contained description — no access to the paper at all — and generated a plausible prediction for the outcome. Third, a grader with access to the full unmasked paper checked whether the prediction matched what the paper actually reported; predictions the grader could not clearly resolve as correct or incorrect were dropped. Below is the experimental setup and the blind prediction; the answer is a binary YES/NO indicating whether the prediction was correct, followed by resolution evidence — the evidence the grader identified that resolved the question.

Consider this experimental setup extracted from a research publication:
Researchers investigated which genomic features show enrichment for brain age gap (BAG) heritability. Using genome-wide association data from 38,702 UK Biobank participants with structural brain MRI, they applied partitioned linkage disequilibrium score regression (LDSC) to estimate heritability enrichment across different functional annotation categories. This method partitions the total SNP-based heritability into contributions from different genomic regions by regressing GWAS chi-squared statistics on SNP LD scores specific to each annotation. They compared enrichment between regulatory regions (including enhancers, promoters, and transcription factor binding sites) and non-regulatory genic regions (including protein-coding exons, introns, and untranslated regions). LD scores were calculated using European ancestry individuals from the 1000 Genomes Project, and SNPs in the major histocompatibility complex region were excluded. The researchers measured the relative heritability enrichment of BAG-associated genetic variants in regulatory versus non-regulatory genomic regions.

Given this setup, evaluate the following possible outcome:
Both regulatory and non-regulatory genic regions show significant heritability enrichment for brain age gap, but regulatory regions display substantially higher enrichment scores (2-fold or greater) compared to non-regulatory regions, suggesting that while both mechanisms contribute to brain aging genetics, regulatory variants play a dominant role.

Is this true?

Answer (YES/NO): NO